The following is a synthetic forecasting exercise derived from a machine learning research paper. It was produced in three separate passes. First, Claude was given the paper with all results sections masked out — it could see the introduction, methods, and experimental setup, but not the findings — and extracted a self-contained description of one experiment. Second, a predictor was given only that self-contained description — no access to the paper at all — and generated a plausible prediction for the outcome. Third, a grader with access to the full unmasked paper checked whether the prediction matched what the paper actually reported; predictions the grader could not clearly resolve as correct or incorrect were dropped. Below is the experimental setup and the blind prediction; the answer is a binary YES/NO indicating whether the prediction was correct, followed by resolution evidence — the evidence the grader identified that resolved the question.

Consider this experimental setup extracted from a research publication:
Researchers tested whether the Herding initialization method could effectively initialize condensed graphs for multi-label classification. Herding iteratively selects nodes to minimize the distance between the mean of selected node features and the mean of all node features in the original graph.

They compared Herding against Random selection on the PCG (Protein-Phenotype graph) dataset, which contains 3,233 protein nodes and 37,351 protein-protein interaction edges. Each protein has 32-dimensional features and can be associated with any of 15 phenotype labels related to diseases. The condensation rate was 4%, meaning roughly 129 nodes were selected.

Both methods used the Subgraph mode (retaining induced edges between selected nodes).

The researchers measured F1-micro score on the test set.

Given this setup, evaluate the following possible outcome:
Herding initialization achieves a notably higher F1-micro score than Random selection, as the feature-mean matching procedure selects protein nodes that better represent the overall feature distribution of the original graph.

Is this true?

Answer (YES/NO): YES